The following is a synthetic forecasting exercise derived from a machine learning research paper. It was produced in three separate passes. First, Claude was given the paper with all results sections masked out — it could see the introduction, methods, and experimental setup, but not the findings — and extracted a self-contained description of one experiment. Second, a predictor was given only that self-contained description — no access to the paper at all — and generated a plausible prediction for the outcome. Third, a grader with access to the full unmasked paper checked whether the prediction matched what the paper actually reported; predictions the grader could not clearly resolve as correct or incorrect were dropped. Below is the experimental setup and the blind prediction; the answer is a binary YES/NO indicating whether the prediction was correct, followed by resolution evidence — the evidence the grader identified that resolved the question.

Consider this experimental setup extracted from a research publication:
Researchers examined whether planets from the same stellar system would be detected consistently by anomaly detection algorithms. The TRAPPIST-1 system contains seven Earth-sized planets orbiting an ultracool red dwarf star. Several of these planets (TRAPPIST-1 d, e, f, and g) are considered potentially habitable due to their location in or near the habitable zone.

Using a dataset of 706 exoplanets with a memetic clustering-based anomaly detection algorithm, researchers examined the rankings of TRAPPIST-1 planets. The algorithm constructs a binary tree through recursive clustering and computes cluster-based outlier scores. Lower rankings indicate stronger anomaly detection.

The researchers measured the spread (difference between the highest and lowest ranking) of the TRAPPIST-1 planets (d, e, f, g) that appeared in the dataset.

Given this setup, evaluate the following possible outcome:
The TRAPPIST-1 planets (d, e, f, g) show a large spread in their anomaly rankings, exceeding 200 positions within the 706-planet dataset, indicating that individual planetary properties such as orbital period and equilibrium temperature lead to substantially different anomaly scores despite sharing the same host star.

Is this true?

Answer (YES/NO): NO